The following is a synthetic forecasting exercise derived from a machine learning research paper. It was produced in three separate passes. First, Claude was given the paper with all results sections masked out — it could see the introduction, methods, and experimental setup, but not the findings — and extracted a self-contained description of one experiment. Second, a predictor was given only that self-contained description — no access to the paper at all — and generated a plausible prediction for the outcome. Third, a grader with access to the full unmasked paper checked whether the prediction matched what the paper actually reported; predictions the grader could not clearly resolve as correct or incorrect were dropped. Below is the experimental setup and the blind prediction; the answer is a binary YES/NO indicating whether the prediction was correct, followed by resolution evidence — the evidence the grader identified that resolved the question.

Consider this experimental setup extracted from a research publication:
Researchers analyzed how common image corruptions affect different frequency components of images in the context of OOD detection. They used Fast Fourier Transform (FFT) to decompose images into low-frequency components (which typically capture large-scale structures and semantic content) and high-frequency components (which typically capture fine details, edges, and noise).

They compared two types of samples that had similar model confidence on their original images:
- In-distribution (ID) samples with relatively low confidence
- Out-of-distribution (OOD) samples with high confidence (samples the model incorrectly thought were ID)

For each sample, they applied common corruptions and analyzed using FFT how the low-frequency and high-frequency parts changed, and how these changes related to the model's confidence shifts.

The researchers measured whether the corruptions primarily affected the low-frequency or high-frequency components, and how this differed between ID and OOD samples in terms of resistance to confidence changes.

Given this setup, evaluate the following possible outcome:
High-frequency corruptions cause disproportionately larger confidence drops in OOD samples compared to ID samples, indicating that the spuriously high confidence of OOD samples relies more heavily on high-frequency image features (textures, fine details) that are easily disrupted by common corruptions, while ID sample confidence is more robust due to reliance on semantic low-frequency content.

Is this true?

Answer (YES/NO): YES